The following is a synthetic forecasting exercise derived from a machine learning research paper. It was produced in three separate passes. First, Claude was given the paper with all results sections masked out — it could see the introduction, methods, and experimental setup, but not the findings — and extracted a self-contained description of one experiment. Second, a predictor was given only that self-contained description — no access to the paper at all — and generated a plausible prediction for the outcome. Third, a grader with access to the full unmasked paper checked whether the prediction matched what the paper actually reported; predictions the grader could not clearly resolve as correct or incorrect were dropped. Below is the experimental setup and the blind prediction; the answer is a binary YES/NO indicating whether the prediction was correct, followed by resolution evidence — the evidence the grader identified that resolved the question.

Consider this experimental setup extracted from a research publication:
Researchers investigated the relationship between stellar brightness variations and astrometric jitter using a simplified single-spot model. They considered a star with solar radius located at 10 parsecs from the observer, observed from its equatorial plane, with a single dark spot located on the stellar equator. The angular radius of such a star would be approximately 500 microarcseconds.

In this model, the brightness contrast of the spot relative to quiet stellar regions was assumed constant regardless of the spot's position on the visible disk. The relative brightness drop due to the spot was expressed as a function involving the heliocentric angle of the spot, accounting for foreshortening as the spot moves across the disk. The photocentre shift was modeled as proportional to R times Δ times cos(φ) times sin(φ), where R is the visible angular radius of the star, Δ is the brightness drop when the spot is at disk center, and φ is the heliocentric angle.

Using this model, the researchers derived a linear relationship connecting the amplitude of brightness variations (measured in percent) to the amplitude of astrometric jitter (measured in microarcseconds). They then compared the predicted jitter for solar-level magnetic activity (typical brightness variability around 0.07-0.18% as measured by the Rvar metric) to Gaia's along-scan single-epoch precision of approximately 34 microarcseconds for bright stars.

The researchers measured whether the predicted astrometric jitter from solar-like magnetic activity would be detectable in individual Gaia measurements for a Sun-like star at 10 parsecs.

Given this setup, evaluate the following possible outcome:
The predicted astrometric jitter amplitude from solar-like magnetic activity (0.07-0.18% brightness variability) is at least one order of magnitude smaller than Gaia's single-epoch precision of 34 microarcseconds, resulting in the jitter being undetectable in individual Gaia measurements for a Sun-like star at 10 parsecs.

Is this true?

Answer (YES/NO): YES